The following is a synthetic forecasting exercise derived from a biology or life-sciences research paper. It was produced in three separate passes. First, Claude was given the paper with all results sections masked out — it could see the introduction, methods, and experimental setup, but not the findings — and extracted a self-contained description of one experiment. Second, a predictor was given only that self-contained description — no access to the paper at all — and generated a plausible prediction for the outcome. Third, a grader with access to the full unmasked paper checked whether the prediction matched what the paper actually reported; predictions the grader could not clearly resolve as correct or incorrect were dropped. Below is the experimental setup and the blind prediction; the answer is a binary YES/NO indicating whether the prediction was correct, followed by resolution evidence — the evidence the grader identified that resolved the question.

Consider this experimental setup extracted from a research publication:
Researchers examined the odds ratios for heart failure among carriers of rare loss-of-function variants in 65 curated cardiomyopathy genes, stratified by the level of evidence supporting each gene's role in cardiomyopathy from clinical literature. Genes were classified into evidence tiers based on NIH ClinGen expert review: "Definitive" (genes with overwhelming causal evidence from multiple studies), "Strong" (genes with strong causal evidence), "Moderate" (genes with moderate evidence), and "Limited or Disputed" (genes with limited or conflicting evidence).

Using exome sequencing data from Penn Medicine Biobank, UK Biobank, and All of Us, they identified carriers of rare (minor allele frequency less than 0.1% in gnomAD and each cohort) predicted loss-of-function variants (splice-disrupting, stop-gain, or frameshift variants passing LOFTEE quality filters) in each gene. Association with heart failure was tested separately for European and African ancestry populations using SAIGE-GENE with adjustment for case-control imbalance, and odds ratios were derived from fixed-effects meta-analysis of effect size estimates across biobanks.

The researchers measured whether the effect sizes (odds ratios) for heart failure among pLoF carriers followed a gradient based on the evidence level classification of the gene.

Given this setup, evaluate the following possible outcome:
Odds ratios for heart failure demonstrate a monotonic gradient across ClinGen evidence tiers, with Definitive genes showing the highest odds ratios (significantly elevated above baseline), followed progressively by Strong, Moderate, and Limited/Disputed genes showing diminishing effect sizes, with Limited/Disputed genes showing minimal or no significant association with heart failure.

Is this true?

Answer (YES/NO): NO